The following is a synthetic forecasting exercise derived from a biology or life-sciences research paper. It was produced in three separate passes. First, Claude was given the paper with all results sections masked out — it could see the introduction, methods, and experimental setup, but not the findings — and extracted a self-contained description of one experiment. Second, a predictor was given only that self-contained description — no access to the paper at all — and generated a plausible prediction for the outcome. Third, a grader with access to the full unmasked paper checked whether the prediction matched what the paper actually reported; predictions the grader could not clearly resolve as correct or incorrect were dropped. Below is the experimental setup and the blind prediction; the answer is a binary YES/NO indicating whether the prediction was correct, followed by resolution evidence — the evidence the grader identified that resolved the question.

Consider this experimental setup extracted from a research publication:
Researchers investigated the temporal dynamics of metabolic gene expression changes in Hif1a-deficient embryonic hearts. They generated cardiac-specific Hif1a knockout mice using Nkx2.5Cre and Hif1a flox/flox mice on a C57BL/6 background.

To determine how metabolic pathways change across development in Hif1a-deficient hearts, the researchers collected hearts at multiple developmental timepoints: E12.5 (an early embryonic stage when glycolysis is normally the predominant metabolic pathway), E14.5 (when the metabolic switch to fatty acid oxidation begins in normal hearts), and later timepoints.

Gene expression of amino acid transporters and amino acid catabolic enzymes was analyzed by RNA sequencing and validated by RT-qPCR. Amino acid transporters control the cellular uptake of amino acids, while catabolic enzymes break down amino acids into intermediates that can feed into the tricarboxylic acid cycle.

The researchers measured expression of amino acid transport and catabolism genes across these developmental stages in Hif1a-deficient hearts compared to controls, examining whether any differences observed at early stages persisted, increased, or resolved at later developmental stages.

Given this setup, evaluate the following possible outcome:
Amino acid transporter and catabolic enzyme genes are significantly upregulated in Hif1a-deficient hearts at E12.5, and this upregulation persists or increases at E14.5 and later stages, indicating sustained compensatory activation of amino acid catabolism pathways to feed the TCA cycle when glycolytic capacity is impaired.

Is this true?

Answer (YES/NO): NO